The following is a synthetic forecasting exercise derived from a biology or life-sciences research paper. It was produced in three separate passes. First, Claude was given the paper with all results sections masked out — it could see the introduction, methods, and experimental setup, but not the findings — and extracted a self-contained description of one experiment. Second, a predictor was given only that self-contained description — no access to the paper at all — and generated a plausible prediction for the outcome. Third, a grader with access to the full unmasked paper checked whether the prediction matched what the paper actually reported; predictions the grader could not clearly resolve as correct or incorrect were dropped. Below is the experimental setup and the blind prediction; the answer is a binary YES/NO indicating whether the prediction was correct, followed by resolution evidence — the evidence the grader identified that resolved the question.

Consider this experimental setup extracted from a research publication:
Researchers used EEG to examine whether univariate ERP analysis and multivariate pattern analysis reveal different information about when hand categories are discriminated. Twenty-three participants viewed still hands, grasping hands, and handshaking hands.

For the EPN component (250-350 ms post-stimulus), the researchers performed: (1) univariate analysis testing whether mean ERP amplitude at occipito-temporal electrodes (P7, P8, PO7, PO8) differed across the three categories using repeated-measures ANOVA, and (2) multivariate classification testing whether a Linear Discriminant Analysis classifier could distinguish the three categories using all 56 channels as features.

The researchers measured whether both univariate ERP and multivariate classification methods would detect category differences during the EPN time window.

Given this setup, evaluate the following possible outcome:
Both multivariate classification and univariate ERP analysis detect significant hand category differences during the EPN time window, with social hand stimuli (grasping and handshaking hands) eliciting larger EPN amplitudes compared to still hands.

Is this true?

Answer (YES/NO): NO